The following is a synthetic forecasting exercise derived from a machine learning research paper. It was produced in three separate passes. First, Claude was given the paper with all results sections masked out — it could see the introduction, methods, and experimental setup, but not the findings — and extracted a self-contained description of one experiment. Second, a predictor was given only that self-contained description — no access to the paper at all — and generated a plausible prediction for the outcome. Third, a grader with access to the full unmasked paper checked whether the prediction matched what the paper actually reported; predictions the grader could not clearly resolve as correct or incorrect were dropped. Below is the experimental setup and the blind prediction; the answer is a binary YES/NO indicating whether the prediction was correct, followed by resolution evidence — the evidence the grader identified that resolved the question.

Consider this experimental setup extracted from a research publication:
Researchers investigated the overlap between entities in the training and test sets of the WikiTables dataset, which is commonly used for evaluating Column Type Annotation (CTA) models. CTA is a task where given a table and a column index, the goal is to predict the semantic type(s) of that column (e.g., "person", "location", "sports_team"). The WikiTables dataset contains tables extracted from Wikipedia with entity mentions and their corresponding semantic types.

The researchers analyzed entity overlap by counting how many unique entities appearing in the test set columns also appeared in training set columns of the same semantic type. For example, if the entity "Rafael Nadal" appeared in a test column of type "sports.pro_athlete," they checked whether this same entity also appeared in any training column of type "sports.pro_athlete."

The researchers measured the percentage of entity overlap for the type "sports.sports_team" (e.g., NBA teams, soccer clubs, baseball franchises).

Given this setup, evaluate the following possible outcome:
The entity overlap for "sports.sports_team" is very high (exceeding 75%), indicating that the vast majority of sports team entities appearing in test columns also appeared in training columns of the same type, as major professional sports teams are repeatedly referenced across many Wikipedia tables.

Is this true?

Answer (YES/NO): YES